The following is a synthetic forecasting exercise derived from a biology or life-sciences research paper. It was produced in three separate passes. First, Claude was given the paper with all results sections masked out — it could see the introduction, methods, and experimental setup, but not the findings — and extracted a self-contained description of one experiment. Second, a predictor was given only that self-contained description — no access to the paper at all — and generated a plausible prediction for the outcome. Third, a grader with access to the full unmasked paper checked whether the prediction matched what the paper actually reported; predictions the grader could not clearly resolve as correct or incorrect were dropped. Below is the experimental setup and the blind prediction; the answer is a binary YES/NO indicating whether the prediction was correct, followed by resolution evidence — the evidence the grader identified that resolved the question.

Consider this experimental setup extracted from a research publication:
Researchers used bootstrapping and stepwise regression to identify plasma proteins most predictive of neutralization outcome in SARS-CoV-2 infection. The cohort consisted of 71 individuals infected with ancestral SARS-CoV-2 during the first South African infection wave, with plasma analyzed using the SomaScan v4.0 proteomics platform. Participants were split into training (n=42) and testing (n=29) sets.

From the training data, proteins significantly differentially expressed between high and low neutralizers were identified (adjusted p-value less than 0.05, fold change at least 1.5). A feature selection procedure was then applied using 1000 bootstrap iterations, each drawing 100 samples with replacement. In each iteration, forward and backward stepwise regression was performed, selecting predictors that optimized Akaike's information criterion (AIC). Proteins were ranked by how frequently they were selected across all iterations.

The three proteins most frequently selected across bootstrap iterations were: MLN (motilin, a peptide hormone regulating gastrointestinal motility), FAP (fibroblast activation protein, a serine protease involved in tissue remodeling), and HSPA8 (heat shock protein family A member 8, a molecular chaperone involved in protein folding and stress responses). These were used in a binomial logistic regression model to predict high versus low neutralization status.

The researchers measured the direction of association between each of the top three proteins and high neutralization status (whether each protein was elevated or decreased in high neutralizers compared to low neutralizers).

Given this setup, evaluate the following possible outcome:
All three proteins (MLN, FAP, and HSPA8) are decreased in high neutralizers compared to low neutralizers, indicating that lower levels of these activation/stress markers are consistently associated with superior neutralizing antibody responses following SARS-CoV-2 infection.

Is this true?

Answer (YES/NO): NO